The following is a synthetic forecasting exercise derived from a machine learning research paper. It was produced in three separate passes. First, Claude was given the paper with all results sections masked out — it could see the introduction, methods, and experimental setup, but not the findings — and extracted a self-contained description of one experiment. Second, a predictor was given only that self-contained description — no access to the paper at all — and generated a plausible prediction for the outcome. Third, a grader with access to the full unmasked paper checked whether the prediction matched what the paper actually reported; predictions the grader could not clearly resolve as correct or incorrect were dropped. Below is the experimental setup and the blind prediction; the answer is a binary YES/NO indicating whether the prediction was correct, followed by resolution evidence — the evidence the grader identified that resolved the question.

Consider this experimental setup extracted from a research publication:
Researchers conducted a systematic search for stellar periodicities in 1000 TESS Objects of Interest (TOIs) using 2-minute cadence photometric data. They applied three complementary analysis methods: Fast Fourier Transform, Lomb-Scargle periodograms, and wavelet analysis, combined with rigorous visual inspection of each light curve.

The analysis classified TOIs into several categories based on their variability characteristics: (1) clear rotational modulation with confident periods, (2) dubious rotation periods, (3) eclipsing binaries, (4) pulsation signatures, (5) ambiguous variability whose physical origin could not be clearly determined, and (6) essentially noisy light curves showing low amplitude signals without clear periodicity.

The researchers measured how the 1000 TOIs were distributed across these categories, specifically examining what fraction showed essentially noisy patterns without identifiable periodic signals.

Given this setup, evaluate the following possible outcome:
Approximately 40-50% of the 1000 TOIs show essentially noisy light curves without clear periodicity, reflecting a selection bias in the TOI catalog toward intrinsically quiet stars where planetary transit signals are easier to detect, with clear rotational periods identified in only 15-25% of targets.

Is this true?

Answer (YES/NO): NO